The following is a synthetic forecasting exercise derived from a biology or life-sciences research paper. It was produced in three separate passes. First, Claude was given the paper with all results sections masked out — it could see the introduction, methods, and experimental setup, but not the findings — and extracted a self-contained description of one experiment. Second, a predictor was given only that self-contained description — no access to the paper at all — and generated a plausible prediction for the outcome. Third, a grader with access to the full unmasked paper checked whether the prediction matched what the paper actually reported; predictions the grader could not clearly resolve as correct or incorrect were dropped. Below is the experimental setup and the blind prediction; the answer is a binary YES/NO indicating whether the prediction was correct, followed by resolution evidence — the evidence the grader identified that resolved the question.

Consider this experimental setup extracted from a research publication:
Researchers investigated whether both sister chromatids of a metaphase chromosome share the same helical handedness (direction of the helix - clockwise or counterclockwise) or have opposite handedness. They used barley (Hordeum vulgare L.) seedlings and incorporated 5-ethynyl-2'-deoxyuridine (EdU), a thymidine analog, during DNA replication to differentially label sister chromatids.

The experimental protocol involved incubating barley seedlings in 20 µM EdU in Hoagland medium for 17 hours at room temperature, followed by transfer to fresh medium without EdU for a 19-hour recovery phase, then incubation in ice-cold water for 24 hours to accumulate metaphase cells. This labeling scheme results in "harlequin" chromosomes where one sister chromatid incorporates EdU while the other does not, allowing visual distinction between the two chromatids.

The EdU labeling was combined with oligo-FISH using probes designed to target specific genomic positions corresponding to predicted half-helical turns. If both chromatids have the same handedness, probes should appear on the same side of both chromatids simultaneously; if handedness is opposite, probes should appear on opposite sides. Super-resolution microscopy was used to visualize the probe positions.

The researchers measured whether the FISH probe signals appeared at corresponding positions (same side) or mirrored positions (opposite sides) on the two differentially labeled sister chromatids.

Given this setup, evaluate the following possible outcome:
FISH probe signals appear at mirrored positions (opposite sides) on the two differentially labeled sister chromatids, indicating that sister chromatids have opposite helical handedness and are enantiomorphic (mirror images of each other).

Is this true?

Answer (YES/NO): NO